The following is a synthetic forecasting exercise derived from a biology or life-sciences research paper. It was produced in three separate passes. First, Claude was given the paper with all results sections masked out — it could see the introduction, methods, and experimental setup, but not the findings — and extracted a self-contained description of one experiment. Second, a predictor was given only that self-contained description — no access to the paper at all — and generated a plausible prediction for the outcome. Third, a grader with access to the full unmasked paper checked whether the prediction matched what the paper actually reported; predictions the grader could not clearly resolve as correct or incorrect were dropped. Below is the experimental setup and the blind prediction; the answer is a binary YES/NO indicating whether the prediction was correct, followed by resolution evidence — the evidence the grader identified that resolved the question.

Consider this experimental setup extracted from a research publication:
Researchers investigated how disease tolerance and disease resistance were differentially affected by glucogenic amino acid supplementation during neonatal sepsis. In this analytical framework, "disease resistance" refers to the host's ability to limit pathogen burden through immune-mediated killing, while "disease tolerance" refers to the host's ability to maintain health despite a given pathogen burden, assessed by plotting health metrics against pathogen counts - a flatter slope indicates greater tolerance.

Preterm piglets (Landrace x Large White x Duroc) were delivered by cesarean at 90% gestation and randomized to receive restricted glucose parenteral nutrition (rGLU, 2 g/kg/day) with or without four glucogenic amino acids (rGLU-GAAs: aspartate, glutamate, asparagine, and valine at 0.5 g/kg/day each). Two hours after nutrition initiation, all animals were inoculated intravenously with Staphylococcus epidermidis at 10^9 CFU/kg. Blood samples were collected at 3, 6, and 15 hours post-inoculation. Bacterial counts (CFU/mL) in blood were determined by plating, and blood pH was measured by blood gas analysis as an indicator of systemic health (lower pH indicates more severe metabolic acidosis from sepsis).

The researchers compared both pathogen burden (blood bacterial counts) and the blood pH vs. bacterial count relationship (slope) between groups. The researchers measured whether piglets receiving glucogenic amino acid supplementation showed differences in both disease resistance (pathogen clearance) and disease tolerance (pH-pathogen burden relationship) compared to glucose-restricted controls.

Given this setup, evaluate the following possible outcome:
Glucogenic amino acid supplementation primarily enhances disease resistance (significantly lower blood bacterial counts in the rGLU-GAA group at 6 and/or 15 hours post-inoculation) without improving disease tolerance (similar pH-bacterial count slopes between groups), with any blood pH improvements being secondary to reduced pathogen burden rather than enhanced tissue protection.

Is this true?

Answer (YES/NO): NO